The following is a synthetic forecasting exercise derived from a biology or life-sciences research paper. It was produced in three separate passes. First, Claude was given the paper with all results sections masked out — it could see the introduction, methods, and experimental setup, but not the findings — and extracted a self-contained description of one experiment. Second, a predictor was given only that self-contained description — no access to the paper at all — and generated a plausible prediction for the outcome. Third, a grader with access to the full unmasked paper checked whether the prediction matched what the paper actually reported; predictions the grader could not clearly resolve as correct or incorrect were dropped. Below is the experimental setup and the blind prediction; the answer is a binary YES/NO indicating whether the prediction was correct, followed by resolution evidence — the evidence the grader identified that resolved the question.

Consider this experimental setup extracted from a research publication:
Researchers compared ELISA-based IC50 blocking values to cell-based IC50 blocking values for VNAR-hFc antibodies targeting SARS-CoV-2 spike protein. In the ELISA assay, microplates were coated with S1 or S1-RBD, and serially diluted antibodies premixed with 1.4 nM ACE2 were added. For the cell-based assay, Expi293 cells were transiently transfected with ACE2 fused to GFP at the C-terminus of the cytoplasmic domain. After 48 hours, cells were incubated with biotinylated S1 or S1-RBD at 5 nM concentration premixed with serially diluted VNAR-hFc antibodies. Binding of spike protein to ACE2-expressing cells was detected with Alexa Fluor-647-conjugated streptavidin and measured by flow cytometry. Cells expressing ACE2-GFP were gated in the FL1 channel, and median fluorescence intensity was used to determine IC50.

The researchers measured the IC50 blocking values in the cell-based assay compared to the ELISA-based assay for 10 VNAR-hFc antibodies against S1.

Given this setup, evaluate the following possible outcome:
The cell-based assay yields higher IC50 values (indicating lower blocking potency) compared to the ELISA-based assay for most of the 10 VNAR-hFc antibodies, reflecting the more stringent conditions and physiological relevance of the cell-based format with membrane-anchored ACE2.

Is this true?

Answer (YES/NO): YES